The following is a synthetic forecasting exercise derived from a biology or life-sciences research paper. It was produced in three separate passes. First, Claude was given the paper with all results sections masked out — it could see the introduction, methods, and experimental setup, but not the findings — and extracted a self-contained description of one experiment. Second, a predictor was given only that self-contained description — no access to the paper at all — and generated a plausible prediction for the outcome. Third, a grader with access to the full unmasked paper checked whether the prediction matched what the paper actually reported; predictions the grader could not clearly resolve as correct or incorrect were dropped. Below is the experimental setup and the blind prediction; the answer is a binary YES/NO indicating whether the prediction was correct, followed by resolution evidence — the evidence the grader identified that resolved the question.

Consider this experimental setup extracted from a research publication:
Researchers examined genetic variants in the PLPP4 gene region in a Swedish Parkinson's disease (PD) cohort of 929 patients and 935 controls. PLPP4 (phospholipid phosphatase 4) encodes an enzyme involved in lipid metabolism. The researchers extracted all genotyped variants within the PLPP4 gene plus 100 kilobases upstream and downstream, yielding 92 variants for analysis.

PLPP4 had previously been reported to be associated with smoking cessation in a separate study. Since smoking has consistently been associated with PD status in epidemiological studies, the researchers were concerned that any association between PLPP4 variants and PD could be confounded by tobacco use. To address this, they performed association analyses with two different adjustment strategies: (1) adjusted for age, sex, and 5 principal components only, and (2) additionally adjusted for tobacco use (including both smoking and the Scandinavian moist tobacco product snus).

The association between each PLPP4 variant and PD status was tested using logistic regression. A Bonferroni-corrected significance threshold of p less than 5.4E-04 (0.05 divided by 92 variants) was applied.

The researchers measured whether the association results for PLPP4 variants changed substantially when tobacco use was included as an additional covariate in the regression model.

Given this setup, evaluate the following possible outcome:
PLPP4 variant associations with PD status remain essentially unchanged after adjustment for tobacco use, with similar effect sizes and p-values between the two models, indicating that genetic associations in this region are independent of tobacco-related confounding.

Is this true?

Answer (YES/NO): YES